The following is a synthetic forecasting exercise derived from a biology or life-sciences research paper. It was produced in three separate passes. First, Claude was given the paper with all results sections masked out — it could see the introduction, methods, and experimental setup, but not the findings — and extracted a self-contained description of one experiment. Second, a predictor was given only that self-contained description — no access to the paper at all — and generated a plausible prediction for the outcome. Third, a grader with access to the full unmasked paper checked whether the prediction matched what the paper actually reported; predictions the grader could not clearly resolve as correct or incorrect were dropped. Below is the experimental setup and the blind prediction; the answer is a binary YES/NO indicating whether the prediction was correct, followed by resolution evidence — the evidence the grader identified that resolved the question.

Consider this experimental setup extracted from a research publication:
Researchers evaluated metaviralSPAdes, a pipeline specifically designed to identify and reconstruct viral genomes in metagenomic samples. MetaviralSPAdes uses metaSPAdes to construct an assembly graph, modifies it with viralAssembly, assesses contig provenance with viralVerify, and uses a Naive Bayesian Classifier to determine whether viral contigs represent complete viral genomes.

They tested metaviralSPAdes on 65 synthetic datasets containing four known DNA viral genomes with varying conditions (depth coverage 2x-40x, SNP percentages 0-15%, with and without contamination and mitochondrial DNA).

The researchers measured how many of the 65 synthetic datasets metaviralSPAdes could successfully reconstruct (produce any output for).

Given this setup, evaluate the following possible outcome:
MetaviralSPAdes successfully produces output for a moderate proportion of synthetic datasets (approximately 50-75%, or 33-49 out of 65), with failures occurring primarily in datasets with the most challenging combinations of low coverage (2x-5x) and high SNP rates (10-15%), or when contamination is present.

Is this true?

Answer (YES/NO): NO